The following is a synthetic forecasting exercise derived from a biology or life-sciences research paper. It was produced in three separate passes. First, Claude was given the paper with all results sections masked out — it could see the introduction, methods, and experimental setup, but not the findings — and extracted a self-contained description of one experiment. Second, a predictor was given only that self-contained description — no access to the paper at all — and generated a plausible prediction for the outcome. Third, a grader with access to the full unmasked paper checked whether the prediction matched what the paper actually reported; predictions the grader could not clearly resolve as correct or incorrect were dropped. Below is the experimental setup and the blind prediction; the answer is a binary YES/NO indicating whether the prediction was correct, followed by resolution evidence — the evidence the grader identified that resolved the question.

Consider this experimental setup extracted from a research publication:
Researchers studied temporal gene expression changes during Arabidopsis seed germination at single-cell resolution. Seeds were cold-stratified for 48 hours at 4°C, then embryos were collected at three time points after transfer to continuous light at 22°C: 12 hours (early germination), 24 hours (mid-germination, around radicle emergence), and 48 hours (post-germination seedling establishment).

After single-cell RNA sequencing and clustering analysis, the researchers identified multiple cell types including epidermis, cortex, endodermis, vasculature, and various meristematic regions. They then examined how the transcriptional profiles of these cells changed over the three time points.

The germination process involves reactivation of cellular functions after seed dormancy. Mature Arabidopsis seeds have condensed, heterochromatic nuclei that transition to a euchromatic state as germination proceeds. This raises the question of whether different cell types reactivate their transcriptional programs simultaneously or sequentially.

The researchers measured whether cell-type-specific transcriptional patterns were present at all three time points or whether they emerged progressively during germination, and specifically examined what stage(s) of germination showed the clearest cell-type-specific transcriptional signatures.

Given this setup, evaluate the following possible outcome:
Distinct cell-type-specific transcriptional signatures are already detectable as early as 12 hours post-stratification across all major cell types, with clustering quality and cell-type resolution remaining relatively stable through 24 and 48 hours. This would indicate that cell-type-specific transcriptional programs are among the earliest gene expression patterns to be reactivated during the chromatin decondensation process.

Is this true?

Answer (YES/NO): NO